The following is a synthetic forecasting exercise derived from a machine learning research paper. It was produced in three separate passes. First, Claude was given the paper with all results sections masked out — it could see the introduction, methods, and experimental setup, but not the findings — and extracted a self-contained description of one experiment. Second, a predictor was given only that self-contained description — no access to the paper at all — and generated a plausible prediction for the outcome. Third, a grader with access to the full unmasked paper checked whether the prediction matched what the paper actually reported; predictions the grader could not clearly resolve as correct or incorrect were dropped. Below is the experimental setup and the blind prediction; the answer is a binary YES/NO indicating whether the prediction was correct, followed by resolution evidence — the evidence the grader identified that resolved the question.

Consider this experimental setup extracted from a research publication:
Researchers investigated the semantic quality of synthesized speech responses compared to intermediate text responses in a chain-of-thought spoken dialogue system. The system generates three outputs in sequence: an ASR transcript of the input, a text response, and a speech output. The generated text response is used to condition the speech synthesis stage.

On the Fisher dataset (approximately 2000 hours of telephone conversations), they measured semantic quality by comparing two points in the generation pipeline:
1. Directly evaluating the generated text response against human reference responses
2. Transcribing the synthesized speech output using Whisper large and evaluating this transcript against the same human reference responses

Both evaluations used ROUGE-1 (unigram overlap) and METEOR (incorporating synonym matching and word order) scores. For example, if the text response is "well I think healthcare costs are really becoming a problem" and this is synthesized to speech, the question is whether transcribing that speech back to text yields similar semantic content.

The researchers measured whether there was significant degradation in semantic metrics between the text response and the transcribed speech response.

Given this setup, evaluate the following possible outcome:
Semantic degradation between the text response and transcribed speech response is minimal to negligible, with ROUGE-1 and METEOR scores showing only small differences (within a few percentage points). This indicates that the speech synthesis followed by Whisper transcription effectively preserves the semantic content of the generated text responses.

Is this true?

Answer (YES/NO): YES